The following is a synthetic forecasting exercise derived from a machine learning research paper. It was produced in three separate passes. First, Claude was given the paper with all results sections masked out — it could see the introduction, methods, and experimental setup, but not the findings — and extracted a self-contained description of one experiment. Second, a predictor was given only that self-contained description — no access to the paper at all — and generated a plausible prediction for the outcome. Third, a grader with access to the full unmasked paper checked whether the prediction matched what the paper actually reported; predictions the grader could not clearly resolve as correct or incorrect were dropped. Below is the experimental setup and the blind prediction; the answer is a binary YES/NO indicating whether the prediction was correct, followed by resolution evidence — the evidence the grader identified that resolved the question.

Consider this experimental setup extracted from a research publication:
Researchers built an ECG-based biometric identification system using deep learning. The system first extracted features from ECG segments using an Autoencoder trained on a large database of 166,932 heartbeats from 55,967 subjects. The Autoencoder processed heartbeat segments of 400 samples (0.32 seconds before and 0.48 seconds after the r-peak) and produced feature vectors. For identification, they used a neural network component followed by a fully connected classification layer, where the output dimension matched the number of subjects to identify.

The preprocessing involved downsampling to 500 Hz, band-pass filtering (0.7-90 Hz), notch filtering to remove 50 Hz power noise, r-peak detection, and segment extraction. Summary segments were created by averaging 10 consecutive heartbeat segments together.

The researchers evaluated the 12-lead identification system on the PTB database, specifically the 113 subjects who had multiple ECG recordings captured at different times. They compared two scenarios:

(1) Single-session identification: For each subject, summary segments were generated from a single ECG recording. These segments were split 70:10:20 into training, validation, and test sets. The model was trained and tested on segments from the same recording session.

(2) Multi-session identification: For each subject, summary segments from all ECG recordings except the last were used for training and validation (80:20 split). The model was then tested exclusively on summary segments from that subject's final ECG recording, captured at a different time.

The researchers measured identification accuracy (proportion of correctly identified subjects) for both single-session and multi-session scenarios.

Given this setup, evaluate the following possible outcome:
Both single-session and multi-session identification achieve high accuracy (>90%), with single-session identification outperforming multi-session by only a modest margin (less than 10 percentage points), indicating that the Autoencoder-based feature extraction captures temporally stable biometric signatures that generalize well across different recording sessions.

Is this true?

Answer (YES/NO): YES